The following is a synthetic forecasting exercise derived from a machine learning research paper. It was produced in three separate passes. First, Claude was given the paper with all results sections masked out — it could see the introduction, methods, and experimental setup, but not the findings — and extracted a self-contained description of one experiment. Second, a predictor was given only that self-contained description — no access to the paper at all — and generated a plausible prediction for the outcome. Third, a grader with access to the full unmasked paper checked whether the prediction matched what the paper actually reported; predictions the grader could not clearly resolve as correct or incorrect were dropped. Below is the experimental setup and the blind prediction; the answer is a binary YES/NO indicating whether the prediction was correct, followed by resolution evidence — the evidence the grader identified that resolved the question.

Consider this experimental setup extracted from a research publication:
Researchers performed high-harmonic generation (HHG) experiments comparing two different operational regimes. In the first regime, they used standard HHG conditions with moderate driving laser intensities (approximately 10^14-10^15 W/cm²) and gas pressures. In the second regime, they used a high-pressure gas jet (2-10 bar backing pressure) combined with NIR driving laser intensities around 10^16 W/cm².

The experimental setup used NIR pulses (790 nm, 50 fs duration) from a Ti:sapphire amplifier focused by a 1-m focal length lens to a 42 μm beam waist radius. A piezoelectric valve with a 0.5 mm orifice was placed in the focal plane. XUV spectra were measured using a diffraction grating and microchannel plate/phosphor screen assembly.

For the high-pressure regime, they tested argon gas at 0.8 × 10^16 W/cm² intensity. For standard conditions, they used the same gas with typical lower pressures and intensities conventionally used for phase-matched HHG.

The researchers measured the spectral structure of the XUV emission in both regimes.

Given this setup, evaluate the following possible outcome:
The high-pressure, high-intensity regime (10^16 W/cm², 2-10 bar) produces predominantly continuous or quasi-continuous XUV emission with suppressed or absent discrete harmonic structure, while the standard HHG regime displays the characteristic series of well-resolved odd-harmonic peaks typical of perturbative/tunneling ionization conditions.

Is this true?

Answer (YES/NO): NO